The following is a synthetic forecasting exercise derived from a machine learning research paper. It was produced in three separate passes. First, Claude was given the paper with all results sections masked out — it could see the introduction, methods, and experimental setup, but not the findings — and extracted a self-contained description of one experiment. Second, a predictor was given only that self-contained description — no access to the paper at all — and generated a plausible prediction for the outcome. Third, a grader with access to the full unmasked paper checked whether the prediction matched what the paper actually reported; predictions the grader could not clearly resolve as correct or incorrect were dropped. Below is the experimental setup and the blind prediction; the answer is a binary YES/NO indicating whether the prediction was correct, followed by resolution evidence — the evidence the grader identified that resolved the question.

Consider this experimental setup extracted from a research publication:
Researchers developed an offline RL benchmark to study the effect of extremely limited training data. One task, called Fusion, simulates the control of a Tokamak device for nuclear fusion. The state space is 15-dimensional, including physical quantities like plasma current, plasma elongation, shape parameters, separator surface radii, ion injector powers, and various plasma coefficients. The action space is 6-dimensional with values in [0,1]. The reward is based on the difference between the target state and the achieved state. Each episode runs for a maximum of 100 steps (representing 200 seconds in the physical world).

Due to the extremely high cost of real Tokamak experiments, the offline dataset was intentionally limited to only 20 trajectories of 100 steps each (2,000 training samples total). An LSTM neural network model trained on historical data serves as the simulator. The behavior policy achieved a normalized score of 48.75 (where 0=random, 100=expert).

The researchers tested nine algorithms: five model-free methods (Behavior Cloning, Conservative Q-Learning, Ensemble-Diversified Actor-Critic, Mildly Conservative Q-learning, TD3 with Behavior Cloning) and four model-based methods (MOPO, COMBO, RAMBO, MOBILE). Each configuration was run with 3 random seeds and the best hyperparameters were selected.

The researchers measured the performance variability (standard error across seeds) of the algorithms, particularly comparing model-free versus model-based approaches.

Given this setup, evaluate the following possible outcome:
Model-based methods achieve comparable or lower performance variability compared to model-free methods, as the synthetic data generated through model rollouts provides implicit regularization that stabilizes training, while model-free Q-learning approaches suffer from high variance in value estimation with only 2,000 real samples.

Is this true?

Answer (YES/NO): NO